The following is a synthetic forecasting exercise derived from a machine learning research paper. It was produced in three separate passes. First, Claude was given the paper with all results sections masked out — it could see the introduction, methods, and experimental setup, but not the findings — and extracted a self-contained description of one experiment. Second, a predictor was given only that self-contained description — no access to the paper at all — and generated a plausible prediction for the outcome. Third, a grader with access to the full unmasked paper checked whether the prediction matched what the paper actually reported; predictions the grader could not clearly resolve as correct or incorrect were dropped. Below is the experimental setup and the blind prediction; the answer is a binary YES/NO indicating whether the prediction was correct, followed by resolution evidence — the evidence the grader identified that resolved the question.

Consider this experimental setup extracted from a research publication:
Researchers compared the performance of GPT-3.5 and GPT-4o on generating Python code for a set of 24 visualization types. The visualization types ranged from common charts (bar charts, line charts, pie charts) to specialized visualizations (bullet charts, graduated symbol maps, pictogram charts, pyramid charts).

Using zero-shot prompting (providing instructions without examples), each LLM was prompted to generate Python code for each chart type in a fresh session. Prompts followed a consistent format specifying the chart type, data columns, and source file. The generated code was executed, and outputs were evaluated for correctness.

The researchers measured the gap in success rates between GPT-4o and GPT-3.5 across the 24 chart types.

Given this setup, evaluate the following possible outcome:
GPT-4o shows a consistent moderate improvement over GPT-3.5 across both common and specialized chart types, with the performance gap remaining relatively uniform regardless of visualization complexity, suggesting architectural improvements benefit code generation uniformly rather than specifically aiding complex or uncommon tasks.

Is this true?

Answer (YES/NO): NO